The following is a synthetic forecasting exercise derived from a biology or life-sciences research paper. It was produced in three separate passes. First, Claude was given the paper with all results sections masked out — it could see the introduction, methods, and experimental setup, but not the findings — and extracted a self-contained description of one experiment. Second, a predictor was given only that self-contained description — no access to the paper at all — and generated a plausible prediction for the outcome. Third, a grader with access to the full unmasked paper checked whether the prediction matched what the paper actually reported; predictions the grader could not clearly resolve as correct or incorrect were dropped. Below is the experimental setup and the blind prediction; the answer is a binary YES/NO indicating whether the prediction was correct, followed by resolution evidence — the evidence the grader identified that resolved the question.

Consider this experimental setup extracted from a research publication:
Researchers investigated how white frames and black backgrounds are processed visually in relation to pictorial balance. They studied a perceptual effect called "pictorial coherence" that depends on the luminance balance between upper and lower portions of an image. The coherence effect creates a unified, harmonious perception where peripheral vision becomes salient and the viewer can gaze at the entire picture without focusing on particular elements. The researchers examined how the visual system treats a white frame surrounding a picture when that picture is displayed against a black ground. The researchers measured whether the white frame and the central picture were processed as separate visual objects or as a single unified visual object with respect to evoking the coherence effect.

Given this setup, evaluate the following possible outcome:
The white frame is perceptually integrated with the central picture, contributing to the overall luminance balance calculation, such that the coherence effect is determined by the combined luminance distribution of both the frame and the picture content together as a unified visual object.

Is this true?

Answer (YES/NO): YES